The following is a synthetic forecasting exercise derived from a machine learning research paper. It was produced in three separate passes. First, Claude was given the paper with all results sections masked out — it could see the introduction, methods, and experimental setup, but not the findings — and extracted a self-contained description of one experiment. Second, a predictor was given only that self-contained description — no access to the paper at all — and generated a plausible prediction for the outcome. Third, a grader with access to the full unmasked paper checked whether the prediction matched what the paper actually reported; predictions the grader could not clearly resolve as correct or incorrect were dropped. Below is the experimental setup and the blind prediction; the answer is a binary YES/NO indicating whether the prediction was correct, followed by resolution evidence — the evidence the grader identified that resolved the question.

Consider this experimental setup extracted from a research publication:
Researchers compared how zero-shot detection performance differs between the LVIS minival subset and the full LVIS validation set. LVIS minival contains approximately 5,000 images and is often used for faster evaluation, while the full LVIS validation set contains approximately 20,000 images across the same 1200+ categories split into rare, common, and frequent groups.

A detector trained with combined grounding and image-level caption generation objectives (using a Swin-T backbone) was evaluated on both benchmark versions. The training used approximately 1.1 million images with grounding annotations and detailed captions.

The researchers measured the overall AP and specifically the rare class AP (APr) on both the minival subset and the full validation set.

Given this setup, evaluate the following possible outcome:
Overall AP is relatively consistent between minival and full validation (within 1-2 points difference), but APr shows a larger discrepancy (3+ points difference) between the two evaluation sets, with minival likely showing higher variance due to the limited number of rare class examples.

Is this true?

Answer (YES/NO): NO